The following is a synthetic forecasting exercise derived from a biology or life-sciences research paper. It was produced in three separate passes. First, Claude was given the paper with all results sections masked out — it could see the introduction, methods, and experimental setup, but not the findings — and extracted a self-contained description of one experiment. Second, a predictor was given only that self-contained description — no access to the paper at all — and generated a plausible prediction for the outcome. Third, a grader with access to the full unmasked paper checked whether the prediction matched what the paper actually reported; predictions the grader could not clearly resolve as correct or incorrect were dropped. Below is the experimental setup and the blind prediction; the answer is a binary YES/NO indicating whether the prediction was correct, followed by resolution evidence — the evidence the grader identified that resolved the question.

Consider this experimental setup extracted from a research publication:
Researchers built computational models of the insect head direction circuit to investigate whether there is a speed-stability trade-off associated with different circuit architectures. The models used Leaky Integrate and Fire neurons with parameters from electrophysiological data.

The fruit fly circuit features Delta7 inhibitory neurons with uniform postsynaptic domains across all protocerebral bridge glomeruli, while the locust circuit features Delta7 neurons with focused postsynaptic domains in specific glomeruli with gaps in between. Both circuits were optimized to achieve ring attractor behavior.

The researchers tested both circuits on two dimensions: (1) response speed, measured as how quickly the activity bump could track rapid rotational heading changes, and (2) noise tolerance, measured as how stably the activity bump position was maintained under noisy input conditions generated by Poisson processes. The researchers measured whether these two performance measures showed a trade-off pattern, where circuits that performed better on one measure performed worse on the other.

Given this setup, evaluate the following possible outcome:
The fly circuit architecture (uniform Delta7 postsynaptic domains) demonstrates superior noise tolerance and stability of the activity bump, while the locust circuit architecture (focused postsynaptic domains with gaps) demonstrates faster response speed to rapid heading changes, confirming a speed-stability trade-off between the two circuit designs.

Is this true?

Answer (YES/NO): NO